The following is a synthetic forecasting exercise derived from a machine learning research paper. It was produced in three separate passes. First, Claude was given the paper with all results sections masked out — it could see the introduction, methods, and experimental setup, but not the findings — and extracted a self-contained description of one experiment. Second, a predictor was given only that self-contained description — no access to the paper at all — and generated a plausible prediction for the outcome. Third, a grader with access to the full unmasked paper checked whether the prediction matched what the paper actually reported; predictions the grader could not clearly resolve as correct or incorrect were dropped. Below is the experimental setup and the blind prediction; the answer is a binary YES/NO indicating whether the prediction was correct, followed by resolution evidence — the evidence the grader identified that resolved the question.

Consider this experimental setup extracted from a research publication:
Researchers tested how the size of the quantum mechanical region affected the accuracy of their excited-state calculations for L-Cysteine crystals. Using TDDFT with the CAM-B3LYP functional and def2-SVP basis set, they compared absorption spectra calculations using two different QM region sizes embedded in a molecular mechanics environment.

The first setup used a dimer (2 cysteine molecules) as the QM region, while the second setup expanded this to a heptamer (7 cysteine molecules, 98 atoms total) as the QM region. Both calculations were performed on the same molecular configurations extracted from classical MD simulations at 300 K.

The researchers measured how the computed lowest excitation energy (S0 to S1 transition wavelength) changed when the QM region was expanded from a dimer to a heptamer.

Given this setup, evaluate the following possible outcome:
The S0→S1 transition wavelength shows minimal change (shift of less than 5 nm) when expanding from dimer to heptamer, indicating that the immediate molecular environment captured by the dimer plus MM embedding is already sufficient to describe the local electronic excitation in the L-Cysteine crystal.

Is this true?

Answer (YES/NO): NO